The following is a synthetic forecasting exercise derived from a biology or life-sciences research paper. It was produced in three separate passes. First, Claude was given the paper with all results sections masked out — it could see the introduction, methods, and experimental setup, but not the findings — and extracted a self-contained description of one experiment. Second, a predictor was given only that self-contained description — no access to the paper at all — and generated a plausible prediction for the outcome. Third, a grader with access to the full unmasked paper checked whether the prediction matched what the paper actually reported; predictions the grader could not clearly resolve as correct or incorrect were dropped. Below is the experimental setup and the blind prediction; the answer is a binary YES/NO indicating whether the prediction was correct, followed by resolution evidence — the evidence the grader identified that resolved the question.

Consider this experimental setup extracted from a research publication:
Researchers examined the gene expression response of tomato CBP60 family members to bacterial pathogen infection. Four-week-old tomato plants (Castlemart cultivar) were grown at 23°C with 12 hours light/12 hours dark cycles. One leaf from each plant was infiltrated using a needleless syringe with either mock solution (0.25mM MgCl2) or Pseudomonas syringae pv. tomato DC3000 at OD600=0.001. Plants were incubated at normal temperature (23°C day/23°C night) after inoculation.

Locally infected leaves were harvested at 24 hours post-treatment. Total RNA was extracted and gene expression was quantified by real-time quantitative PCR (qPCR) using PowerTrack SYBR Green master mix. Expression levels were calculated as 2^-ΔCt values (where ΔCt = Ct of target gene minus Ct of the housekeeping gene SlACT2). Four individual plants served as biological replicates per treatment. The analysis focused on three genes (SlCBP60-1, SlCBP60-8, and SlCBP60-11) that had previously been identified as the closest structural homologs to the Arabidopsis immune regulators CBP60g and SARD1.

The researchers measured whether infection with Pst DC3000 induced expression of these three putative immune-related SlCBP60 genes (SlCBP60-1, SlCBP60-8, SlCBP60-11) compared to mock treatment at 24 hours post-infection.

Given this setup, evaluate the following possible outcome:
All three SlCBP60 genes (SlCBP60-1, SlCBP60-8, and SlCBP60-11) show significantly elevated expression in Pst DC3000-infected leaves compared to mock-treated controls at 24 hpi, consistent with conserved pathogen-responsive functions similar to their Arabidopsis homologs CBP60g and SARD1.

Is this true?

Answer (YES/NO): NO